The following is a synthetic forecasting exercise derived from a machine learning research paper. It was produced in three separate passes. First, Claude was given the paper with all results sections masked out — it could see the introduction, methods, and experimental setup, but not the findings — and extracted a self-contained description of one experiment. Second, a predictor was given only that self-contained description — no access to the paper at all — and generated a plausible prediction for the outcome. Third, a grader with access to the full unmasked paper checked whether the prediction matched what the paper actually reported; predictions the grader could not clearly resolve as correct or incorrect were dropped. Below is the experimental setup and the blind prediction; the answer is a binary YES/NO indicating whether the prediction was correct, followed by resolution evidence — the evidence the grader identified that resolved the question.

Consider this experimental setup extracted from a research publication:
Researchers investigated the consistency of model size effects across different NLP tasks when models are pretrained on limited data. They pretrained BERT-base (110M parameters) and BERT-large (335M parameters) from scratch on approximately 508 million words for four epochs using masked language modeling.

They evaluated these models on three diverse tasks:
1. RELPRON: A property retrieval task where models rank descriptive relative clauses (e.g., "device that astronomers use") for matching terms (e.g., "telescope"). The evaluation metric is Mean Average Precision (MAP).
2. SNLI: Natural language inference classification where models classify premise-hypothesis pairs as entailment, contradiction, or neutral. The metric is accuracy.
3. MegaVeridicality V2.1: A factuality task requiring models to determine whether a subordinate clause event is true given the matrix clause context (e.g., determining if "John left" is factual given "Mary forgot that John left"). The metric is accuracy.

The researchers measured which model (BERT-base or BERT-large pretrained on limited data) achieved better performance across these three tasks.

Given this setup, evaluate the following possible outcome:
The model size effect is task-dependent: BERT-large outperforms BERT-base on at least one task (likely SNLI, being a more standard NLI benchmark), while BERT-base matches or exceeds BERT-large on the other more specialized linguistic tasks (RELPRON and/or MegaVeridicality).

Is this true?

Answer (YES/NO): NO